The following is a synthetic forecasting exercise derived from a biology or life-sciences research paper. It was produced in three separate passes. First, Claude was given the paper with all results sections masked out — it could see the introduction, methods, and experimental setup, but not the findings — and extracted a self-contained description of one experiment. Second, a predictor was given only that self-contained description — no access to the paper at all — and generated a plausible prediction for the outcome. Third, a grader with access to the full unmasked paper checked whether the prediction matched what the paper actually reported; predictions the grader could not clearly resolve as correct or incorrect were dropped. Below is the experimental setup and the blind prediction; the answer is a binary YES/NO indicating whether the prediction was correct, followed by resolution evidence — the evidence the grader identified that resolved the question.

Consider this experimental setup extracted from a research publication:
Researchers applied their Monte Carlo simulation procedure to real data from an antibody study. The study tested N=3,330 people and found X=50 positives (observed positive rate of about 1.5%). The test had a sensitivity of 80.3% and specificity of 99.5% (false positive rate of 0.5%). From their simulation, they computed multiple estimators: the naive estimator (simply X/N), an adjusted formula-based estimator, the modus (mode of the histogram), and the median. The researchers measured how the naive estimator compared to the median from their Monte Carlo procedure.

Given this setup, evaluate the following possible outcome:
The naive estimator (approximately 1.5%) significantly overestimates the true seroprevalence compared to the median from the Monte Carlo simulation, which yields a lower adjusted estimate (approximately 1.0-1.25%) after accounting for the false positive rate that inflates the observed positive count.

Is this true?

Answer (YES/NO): NO